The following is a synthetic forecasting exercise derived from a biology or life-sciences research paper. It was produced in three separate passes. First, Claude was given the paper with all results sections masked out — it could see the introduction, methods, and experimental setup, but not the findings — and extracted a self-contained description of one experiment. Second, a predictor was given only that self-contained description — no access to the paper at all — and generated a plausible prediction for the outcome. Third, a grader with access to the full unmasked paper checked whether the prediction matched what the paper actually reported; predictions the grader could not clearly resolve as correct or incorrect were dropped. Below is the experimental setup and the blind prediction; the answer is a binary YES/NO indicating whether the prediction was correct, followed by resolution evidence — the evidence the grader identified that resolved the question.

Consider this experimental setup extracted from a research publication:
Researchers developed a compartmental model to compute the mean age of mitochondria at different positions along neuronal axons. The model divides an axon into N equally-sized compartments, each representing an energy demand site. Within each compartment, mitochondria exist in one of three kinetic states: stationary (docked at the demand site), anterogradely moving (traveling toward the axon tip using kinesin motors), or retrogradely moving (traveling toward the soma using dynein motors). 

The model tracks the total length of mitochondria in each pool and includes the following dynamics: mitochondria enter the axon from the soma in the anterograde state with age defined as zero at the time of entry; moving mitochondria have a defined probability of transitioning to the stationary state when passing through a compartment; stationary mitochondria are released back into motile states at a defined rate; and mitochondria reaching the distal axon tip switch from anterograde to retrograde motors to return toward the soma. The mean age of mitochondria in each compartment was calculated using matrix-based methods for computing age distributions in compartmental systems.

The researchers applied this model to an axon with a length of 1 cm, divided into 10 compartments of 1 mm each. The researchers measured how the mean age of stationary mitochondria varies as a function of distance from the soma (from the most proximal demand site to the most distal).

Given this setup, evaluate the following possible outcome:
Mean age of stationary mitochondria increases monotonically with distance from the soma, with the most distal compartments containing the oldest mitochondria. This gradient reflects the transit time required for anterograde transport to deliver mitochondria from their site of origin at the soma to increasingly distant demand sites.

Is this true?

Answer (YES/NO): YES